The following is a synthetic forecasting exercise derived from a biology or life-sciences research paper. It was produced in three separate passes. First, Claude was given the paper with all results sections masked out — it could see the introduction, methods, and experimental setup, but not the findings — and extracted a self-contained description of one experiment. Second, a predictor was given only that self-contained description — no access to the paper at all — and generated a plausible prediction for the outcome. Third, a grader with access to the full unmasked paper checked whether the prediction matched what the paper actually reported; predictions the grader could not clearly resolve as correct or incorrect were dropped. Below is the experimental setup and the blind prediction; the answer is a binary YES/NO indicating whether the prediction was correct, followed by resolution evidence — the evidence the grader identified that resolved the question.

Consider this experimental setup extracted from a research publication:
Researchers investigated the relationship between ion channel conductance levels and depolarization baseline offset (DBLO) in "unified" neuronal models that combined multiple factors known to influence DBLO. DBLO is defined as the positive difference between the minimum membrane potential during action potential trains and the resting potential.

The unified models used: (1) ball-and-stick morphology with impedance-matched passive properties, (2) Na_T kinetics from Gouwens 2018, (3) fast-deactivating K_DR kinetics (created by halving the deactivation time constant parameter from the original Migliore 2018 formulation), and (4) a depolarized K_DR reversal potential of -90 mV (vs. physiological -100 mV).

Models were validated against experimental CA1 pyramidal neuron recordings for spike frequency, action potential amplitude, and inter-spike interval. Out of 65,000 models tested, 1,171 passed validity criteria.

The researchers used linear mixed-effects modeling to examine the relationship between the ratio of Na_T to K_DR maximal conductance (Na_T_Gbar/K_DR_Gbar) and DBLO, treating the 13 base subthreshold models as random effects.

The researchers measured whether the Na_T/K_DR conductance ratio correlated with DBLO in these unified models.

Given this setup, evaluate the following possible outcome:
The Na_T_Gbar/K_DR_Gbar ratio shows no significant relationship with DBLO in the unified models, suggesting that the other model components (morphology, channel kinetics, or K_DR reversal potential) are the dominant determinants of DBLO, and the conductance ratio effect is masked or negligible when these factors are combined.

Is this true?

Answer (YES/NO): NO